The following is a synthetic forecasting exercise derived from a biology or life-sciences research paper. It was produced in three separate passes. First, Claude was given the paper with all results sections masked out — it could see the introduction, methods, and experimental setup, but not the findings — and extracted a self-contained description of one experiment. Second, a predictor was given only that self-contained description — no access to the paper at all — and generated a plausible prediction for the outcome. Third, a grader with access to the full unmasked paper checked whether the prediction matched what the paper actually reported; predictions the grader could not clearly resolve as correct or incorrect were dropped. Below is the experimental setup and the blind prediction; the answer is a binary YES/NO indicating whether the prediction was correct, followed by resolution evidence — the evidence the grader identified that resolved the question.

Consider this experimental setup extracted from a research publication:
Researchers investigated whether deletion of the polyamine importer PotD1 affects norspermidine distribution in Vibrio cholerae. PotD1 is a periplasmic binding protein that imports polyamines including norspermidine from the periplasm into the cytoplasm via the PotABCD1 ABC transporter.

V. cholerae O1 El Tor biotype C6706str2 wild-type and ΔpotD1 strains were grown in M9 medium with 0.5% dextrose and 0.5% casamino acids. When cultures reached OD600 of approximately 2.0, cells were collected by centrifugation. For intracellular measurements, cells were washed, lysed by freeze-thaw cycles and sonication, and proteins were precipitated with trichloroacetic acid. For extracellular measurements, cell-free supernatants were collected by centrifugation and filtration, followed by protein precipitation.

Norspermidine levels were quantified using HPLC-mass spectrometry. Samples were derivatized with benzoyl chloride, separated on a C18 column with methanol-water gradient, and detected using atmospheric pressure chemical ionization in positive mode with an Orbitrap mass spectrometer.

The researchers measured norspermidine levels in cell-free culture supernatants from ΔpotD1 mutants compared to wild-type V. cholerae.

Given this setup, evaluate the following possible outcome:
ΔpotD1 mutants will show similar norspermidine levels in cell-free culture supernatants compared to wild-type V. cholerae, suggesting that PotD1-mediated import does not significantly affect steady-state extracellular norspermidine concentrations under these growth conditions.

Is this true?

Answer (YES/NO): NO